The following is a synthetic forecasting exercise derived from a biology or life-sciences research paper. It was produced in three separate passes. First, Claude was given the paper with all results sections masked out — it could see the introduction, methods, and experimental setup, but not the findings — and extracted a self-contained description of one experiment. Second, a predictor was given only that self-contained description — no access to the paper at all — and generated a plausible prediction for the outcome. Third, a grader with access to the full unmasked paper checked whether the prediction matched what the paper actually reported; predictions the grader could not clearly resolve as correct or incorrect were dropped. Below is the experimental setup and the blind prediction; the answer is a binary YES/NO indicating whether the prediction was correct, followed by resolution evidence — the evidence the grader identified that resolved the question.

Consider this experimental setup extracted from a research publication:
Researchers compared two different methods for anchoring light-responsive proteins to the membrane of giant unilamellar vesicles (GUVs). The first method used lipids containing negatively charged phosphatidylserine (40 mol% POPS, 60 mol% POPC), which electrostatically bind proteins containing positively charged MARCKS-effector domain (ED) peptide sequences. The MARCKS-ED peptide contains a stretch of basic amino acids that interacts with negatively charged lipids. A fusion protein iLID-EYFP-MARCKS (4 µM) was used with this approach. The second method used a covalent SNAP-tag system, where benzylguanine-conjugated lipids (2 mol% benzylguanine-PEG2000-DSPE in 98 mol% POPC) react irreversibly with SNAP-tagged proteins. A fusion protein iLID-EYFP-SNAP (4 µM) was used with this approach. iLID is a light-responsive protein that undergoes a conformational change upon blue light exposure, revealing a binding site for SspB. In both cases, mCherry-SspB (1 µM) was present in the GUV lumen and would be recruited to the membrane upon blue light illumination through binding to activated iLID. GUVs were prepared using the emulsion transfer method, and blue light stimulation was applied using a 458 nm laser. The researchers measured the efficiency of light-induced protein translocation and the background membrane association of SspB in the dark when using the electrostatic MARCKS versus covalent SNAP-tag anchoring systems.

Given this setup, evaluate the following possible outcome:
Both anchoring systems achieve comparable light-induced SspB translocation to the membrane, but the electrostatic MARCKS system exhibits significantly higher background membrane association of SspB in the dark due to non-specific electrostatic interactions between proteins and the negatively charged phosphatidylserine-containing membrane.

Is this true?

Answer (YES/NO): NO